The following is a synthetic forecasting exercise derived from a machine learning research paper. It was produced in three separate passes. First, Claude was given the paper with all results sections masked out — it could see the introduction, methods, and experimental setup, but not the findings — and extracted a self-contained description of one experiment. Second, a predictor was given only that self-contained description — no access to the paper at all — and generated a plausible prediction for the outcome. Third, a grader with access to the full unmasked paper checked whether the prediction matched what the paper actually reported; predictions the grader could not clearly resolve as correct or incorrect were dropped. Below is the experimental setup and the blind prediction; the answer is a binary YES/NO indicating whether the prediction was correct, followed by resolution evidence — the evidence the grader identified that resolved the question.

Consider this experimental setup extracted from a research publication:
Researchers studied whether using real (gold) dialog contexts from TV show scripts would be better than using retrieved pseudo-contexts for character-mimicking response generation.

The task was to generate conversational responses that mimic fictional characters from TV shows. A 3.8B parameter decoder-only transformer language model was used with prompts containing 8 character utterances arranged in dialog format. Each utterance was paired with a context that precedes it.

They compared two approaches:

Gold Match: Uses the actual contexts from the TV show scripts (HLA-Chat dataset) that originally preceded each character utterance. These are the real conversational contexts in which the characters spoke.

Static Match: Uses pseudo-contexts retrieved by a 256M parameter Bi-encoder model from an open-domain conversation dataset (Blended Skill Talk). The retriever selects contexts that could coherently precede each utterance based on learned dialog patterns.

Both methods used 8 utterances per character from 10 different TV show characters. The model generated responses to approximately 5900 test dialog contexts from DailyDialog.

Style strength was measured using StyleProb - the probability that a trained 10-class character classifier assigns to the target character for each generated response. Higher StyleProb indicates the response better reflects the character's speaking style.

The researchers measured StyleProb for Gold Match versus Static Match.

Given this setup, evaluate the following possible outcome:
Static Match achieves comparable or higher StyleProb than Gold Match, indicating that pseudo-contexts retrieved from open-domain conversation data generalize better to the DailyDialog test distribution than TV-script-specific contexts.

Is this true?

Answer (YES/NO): YES